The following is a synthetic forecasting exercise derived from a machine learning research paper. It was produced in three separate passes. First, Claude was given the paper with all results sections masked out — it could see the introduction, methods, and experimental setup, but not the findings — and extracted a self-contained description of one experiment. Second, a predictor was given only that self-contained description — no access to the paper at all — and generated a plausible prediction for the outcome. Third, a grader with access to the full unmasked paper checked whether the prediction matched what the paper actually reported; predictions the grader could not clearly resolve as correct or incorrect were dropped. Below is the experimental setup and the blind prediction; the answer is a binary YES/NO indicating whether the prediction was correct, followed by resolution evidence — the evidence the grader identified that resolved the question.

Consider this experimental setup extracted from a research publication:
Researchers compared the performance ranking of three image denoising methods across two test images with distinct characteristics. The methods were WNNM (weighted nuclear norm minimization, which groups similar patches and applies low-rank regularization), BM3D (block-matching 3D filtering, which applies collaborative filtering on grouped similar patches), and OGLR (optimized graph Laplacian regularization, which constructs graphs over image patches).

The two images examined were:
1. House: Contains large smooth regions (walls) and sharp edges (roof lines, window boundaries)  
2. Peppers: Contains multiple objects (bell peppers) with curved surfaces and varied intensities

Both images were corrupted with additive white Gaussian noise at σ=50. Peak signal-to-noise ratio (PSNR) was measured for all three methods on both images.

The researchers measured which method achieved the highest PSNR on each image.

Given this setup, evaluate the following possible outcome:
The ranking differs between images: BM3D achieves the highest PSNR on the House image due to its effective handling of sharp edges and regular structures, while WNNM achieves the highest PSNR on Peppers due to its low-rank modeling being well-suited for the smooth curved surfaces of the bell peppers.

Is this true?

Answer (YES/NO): NO